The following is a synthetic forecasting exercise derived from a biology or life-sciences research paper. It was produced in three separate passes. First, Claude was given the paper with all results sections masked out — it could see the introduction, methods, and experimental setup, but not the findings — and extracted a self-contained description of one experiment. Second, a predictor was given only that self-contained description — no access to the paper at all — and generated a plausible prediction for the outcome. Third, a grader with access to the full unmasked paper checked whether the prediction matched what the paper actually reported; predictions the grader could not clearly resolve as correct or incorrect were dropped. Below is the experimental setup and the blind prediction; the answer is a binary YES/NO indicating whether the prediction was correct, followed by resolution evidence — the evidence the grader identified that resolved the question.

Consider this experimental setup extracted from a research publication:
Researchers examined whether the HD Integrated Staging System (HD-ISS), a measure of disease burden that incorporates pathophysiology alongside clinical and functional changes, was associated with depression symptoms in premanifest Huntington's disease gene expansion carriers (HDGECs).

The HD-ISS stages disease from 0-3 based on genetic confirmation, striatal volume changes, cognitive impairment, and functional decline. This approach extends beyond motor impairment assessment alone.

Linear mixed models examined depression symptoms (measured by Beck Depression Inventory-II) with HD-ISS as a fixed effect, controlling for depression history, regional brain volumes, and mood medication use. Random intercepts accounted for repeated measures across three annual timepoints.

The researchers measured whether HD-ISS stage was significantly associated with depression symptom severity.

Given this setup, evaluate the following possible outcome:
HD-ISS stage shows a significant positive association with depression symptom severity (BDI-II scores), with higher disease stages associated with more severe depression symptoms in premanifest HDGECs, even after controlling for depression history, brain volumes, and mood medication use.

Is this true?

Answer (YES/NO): NO